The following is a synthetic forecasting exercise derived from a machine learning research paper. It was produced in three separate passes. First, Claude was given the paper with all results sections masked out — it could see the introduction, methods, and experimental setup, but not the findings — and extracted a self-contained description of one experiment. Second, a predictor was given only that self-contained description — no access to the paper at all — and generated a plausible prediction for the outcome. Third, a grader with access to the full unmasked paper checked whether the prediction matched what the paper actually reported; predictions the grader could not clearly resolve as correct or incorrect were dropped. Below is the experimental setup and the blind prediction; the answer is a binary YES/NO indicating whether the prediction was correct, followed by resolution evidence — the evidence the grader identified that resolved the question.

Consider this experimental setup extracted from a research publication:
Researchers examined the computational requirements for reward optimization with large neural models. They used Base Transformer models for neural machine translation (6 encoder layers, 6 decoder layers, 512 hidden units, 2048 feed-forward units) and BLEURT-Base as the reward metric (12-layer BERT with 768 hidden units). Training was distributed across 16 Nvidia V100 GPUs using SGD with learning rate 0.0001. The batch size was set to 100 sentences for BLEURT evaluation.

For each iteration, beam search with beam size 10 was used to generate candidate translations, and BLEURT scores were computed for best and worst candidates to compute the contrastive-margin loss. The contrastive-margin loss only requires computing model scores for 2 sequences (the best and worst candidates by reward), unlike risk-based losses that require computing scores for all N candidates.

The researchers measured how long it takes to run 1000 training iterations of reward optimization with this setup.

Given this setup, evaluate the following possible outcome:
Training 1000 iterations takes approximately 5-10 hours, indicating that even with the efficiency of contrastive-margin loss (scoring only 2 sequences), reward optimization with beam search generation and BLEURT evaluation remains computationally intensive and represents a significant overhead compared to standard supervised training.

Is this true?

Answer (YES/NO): NO